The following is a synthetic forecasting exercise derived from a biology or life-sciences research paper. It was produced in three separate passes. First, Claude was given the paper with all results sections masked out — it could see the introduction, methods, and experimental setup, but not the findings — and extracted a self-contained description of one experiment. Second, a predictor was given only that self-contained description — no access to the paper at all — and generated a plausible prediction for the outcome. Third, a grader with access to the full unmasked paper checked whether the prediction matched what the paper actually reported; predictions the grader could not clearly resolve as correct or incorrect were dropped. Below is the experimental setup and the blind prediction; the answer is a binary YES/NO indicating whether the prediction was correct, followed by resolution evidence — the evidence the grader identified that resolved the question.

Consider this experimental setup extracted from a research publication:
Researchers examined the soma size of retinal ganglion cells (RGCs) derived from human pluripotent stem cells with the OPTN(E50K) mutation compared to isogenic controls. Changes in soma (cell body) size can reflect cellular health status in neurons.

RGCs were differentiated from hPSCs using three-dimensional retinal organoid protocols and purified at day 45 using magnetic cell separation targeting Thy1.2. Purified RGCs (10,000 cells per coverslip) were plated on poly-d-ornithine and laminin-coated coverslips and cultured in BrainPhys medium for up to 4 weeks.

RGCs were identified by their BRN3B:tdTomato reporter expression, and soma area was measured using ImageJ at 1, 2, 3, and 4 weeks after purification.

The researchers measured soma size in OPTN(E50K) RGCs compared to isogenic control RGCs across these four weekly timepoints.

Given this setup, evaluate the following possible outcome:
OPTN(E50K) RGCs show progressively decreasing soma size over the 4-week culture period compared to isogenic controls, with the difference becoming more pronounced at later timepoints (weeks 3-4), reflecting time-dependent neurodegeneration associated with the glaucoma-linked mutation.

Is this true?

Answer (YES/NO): NO